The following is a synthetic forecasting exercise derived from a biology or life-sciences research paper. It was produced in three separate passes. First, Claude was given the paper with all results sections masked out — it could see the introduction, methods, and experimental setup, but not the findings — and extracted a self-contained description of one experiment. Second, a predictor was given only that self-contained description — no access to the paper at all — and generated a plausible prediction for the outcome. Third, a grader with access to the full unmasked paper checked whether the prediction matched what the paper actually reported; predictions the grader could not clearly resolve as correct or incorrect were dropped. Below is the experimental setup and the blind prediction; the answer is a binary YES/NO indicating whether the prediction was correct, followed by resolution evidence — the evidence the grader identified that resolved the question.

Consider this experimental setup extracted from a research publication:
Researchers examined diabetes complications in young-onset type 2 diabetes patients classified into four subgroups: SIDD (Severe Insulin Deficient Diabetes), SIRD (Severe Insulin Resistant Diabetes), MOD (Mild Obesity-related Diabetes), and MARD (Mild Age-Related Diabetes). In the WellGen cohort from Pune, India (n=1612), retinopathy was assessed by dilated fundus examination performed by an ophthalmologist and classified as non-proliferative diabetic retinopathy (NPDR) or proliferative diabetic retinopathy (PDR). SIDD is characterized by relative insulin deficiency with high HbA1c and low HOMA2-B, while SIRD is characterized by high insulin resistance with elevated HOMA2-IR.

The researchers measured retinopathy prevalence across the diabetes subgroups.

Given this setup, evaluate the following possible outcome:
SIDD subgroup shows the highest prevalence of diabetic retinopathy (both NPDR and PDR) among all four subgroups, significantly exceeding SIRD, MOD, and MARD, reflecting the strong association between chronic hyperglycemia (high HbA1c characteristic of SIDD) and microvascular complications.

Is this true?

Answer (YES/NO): NO